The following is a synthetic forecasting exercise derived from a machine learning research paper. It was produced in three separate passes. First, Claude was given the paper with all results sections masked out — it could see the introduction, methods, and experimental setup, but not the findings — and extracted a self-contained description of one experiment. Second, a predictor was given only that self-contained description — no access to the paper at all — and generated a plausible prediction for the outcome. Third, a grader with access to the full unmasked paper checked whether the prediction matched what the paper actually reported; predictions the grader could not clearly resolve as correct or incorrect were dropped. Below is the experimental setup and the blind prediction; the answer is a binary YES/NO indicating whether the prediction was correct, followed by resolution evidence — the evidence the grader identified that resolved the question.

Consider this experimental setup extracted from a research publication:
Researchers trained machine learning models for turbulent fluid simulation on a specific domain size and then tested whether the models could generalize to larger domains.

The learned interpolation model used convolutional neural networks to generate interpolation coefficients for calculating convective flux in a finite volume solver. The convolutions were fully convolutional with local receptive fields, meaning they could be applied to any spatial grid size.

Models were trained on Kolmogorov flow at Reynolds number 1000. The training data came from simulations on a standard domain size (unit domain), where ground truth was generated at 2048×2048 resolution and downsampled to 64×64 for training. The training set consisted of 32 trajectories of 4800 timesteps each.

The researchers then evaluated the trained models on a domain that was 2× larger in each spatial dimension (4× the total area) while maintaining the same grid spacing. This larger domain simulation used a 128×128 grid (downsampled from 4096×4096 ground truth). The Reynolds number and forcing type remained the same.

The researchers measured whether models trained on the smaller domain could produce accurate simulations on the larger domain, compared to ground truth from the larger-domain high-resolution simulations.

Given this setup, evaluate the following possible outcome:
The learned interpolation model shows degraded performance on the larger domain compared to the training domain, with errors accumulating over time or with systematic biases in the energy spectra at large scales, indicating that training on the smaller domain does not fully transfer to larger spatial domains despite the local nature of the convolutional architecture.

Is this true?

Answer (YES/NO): NO